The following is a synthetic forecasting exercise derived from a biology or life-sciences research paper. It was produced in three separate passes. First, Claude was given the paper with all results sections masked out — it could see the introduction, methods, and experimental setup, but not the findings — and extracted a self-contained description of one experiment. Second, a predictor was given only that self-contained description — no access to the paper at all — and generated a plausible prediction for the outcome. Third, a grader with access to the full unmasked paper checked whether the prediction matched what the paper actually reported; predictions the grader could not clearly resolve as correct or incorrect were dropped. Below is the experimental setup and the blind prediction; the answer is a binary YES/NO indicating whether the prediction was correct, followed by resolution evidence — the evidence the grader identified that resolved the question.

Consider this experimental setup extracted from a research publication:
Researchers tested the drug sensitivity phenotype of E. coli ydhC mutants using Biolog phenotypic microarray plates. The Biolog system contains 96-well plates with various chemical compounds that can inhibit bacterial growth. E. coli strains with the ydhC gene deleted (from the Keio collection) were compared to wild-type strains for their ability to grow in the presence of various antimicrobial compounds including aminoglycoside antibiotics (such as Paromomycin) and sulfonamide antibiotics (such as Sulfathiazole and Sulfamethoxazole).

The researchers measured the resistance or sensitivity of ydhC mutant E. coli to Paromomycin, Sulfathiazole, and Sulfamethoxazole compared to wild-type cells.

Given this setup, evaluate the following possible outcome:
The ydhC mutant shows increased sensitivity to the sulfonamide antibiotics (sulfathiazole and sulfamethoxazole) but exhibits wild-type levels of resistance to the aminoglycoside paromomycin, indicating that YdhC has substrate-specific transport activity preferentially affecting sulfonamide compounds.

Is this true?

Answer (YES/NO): NO